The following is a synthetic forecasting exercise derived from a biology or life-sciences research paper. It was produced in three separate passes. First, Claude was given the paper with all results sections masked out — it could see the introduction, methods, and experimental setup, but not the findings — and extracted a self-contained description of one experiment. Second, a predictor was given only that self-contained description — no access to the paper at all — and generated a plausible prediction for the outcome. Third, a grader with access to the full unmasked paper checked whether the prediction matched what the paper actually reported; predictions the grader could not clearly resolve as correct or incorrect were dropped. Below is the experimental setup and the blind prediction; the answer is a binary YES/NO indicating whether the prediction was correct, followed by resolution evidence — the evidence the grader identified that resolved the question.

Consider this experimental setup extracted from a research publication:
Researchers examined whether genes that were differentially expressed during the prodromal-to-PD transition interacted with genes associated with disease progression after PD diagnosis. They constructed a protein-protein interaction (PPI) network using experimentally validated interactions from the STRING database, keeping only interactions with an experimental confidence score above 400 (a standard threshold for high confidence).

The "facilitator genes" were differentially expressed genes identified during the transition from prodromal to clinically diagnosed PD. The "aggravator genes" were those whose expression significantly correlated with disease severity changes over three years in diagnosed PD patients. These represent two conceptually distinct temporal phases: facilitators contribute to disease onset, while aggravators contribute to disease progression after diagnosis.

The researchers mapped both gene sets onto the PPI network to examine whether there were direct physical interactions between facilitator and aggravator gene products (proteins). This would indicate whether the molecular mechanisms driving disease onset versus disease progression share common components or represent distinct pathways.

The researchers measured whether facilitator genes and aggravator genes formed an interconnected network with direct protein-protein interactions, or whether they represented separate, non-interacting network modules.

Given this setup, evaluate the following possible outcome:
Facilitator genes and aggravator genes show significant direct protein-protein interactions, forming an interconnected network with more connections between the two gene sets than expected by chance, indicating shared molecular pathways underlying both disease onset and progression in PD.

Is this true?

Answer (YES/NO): NO